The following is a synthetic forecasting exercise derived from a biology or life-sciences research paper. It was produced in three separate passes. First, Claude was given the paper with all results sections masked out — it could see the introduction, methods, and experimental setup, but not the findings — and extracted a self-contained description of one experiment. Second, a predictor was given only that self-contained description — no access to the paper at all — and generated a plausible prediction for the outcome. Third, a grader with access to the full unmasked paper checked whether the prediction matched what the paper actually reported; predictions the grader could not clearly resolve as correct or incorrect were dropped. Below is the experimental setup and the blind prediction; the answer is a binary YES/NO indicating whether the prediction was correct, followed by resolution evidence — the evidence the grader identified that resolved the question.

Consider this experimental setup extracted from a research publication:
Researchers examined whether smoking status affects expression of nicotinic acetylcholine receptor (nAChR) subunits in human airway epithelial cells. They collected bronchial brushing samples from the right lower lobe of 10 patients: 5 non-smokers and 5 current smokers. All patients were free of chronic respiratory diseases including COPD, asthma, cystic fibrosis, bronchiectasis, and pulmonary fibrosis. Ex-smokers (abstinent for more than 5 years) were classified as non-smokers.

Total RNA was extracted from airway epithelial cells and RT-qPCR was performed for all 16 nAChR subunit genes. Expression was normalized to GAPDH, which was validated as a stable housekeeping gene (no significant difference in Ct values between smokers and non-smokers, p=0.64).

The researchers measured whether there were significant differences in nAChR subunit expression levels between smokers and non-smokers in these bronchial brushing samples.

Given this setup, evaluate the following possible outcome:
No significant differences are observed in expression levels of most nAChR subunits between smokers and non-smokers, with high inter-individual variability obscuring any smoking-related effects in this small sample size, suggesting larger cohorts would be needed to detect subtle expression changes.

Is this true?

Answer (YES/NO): NO